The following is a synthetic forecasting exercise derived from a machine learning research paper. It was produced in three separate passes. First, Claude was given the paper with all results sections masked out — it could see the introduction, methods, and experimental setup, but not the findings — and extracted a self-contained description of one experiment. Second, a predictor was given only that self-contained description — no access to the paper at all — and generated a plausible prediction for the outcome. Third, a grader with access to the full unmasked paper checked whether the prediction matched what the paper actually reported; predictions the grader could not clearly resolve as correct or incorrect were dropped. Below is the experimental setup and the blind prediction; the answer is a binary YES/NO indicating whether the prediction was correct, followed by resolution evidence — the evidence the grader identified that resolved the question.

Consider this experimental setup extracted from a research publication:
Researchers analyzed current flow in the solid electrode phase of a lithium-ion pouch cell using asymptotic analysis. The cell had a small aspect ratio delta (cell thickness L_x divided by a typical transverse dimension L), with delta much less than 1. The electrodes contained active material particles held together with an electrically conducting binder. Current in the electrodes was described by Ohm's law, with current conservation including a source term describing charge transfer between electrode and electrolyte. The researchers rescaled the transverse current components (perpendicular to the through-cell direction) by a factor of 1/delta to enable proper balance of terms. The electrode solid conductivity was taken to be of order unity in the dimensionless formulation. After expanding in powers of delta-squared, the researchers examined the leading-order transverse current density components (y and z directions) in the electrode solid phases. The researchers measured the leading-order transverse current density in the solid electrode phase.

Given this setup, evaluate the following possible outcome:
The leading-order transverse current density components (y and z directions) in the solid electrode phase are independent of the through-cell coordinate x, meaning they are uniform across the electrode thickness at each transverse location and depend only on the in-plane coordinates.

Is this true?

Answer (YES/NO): NO